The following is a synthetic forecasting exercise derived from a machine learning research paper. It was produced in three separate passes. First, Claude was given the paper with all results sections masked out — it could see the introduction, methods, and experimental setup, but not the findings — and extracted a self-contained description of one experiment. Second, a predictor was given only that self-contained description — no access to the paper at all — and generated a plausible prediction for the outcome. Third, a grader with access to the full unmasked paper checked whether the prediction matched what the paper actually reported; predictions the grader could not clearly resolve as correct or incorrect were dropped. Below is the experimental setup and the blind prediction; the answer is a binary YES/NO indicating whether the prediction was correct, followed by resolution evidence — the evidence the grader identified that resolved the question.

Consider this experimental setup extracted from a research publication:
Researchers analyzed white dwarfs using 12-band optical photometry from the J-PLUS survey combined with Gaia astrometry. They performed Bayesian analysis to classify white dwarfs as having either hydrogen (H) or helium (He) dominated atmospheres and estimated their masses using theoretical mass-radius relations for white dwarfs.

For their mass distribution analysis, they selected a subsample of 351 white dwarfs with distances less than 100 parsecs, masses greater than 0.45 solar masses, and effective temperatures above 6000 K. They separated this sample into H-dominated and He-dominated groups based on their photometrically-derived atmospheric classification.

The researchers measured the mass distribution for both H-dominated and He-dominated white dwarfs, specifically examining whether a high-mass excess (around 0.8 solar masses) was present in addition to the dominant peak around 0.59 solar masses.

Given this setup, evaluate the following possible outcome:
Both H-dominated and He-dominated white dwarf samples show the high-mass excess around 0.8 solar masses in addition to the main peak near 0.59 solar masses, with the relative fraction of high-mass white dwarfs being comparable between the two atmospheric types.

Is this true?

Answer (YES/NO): NO